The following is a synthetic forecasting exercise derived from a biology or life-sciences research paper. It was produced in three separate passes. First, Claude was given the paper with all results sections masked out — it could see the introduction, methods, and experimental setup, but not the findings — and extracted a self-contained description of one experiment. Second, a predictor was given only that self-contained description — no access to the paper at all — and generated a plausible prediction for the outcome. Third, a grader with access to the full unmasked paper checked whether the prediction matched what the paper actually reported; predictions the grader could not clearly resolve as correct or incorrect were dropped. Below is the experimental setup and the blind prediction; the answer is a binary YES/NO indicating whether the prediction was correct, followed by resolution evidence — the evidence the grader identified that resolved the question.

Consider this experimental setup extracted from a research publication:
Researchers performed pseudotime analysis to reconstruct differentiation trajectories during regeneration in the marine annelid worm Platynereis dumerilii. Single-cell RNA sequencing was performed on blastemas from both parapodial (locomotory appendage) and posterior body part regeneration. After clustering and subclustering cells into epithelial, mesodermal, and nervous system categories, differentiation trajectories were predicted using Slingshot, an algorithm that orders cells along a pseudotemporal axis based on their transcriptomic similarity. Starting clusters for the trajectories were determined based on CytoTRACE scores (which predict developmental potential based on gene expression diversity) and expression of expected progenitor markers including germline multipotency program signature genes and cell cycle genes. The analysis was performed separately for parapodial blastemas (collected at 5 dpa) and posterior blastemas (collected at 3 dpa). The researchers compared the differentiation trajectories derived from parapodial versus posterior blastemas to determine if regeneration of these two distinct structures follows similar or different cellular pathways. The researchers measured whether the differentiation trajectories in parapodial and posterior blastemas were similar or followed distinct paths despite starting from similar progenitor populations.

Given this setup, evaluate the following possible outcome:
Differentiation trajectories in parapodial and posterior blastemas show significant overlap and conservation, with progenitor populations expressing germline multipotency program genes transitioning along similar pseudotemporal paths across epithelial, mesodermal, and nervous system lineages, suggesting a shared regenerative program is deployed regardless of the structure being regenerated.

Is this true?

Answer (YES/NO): NO